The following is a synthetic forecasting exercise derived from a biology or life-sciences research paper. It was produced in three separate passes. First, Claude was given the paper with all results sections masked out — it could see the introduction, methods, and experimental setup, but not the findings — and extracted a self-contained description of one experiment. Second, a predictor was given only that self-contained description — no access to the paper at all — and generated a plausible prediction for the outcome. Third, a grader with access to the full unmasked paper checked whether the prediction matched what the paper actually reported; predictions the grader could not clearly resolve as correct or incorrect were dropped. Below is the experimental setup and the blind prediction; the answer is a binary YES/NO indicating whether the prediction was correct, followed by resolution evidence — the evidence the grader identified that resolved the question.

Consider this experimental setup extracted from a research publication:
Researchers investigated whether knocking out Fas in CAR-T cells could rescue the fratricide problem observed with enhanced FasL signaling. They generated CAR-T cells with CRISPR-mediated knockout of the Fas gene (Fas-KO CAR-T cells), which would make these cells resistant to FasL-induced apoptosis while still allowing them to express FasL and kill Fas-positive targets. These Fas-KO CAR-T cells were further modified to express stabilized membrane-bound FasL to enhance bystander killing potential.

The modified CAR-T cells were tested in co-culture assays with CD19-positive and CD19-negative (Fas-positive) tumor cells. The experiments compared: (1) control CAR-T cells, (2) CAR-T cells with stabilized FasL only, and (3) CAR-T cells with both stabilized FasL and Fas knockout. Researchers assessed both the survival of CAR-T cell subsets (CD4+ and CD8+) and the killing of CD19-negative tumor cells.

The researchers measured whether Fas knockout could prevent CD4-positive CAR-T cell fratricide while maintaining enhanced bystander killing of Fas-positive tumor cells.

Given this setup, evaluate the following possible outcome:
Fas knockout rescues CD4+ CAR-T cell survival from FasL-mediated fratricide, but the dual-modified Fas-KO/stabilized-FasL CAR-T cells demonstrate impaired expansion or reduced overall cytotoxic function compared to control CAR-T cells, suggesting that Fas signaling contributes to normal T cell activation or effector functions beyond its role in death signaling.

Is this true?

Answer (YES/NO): NO